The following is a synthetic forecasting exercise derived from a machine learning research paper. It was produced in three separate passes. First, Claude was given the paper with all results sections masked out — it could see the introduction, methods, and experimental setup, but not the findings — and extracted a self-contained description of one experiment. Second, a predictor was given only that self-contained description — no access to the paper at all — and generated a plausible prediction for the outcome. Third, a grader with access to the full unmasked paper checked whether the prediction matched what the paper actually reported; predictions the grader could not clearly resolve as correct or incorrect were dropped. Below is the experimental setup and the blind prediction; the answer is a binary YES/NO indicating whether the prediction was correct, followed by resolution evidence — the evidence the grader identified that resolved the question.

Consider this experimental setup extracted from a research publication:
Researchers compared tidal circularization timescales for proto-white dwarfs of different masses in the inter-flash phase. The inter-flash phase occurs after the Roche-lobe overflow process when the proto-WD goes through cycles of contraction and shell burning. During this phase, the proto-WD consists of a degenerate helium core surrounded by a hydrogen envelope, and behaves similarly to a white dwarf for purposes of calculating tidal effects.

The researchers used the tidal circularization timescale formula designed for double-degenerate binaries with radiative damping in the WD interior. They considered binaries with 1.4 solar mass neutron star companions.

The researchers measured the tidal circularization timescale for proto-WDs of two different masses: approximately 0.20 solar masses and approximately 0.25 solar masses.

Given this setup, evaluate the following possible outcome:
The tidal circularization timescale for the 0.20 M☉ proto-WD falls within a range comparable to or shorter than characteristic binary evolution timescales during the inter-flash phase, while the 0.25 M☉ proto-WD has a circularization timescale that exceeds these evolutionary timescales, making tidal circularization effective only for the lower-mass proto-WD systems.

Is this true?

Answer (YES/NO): NO